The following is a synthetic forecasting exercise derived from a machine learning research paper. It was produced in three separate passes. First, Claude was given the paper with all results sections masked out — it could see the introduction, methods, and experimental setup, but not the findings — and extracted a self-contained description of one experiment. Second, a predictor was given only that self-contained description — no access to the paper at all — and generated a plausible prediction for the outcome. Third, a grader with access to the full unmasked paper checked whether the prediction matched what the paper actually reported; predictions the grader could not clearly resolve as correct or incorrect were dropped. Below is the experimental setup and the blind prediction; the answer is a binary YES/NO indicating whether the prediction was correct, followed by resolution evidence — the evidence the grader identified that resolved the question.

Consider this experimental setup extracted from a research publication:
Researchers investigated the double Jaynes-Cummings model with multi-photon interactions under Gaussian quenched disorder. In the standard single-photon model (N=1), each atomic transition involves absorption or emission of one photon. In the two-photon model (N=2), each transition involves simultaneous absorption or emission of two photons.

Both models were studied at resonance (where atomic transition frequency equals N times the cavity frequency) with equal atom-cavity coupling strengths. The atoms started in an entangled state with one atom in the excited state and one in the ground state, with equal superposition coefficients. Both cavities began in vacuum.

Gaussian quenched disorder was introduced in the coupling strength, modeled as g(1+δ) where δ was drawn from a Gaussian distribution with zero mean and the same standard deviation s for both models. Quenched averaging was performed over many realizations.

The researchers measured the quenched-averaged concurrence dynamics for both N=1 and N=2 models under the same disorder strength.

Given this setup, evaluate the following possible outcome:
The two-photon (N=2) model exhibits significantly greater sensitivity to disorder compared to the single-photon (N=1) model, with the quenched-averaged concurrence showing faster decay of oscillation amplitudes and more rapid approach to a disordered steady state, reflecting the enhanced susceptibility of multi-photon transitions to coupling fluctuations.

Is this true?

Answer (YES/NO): YES